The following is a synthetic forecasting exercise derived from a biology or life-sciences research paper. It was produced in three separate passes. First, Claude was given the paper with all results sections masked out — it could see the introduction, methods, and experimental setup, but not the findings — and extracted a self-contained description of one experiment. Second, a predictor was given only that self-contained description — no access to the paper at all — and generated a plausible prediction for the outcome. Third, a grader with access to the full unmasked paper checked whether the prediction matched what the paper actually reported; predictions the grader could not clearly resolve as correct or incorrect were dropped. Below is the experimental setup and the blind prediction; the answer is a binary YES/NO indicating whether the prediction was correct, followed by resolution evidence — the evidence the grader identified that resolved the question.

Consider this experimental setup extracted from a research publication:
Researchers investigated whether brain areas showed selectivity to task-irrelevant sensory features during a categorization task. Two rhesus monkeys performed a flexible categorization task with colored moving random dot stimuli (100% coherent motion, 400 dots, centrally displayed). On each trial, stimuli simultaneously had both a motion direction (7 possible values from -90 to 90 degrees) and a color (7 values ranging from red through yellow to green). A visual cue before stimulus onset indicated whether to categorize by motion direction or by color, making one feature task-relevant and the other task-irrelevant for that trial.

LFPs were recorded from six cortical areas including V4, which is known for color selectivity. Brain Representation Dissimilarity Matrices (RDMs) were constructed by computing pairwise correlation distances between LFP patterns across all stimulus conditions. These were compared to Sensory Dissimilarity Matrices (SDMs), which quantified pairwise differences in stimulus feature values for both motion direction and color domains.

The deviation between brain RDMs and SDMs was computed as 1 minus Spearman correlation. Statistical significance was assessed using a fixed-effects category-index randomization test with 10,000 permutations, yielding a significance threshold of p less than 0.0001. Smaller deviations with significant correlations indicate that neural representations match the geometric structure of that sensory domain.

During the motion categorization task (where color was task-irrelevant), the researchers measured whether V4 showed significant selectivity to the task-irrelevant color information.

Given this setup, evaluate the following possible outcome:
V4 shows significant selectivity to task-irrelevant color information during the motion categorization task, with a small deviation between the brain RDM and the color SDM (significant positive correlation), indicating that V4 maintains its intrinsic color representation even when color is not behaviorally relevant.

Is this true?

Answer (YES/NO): YES